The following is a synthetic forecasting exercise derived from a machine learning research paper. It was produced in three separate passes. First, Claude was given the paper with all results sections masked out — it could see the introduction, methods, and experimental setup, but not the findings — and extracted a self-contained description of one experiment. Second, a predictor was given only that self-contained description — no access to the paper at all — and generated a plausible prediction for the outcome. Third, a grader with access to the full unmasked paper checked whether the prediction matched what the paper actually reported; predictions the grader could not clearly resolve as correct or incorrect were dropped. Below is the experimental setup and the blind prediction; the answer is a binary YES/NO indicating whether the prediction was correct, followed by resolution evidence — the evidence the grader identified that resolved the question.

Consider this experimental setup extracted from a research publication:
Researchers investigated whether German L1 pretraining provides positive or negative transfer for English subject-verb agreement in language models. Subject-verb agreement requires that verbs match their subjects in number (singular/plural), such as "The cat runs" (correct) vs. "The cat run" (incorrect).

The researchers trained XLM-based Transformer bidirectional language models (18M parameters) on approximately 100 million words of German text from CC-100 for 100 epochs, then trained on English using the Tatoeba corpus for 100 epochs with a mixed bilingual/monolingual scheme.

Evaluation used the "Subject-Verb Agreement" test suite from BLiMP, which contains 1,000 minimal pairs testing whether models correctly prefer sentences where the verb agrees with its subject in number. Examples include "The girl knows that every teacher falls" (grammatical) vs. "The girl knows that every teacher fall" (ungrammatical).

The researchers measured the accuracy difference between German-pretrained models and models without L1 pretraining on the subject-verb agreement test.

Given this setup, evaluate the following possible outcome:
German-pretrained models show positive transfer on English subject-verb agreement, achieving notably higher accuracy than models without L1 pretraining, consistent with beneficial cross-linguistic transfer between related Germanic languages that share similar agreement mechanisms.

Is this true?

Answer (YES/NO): YES